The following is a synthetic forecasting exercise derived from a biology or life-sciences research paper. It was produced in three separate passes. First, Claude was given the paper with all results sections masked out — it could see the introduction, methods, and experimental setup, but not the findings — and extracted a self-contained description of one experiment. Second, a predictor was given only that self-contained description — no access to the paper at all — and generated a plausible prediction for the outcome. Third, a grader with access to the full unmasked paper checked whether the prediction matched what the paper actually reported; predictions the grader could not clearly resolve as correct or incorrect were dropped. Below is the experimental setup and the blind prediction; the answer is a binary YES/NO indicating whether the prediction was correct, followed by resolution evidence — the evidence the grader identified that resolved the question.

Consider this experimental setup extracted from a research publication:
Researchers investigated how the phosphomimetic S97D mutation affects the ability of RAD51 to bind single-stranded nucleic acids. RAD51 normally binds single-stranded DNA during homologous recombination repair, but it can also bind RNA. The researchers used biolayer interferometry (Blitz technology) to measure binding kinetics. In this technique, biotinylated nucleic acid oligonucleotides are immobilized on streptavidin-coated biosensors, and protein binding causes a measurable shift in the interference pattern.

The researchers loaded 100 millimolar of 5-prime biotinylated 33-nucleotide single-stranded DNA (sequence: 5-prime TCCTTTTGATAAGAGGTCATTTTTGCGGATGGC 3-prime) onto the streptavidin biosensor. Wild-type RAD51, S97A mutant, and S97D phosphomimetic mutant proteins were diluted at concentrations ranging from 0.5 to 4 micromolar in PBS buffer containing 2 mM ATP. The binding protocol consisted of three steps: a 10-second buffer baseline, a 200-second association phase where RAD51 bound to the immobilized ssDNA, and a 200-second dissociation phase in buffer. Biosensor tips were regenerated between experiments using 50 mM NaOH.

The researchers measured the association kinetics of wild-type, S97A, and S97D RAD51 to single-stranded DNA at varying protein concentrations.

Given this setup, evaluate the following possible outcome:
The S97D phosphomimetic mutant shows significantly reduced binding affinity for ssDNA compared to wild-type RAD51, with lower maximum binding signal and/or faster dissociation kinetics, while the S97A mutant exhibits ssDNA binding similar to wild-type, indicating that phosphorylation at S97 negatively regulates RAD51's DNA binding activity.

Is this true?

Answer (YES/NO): NO